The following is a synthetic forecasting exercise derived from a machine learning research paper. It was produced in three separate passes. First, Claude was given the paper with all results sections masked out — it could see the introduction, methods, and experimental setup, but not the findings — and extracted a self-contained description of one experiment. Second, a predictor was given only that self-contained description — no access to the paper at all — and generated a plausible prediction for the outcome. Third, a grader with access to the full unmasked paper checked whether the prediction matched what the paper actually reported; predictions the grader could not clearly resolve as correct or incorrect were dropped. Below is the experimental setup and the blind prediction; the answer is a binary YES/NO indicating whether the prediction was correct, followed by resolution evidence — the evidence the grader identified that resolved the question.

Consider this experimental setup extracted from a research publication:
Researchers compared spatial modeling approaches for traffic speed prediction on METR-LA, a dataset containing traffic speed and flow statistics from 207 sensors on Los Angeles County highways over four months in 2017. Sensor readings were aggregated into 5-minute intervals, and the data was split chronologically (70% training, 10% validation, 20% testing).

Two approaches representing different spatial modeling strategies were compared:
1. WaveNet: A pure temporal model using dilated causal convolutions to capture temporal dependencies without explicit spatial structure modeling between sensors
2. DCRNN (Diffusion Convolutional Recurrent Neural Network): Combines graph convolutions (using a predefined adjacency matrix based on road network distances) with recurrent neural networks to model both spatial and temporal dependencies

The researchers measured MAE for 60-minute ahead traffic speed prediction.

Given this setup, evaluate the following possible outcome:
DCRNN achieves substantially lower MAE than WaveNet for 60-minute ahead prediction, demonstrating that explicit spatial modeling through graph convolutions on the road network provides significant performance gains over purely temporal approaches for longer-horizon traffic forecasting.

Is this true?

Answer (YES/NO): YES